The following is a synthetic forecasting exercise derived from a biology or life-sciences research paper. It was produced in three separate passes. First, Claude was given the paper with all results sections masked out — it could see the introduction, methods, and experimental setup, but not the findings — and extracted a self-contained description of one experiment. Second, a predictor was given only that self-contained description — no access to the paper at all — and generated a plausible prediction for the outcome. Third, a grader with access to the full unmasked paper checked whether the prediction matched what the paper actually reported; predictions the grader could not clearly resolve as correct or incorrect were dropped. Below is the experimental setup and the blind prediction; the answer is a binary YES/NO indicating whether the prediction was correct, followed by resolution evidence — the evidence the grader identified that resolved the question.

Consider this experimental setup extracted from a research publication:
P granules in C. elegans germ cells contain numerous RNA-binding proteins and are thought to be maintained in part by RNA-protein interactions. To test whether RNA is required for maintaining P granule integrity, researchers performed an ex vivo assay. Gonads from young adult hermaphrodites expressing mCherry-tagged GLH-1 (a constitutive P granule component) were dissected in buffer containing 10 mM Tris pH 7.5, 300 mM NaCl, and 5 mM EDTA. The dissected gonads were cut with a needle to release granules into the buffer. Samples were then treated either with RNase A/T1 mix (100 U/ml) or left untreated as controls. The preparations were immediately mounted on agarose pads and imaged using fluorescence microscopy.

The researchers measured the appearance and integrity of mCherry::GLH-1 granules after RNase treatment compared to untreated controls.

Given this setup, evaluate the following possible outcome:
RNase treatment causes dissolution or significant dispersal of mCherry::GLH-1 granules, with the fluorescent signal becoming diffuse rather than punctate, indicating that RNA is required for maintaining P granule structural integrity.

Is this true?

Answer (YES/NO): YES